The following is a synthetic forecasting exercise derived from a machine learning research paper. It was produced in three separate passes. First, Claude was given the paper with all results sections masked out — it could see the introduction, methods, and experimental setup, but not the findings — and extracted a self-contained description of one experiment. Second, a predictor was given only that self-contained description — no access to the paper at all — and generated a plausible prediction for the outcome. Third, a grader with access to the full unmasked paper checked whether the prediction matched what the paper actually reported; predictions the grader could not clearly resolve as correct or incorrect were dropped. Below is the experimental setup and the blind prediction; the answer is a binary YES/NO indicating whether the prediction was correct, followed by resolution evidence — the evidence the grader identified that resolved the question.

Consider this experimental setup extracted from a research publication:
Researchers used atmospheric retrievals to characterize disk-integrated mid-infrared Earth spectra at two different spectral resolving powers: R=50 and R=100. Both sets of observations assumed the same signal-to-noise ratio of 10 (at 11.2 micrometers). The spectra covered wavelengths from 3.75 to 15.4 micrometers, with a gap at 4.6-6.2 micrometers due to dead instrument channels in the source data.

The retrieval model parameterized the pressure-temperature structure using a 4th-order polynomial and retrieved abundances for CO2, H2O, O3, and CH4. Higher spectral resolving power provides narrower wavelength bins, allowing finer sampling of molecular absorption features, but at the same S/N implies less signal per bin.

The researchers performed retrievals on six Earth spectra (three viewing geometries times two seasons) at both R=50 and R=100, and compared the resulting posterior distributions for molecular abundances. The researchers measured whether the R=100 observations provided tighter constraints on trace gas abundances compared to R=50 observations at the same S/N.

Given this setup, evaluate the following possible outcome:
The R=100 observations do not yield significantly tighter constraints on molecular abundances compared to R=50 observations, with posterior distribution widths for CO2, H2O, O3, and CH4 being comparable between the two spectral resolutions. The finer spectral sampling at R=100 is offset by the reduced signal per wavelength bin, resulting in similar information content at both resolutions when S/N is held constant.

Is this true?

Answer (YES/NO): NO